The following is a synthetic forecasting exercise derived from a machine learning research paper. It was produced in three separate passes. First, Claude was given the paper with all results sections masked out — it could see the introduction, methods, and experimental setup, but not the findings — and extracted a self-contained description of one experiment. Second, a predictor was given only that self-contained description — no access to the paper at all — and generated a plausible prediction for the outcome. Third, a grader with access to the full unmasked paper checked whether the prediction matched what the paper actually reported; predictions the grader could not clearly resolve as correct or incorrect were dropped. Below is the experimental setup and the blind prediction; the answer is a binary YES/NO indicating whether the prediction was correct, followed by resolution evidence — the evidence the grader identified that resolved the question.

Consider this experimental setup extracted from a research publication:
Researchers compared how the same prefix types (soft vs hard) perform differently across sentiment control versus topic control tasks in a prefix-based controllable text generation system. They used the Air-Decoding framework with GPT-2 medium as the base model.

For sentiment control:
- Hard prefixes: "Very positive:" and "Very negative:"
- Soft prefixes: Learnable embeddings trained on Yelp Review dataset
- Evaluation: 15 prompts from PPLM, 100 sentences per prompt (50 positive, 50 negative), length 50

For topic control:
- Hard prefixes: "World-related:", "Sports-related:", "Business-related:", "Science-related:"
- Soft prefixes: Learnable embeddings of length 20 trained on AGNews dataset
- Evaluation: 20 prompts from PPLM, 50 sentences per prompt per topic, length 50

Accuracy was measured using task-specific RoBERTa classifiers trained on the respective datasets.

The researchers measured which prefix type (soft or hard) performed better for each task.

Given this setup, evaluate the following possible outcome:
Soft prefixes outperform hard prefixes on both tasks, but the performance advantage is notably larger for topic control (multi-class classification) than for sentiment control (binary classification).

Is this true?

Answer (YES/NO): NO